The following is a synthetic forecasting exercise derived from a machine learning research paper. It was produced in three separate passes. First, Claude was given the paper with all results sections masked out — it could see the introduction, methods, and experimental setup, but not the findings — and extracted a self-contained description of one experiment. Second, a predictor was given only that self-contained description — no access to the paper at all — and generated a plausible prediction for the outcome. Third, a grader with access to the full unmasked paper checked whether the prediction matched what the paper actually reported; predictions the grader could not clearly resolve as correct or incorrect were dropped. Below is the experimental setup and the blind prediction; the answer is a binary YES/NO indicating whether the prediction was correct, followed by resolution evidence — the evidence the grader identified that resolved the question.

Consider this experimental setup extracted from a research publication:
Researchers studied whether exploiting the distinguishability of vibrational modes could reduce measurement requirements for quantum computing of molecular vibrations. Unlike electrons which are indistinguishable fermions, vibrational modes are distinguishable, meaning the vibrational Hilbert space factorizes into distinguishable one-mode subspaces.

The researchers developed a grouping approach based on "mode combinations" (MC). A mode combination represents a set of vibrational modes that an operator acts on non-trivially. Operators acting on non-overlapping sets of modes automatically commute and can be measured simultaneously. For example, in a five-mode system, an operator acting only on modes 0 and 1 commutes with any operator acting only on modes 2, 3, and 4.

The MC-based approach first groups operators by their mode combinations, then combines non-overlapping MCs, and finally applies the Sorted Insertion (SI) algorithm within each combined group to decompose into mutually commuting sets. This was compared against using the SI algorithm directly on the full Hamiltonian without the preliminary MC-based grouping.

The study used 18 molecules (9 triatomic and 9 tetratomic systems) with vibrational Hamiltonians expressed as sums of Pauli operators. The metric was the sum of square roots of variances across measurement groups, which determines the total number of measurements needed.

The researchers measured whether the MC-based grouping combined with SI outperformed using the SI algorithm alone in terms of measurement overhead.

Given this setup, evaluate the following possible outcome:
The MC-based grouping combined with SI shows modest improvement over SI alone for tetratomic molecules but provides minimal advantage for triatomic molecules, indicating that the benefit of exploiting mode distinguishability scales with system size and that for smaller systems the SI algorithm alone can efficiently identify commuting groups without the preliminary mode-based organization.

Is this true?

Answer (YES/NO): NO